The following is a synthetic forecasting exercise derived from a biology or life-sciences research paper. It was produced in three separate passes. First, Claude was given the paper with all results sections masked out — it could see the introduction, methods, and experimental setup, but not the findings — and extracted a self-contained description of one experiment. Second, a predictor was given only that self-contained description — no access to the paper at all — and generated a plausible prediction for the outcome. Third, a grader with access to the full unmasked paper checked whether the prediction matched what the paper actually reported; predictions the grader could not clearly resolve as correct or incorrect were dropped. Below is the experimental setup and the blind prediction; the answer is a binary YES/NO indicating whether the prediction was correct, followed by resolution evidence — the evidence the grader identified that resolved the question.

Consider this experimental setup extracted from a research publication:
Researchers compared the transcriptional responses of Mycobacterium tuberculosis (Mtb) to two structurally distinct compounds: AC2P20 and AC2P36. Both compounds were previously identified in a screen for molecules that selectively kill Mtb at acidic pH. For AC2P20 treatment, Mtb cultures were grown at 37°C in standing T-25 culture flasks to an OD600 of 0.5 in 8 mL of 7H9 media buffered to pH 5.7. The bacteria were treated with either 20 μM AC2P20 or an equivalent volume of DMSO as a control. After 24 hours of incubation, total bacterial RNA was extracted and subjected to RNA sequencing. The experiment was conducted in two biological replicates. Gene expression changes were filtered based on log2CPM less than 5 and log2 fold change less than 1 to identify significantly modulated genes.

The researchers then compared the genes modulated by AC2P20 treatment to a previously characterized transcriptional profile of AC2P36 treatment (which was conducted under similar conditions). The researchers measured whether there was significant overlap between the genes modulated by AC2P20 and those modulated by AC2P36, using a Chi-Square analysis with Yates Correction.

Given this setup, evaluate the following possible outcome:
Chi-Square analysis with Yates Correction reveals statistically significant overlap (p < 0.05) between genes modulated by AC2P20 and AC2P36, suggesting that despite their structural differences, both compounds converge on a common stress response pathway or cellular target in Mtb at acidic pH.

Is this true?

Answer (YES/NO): YES